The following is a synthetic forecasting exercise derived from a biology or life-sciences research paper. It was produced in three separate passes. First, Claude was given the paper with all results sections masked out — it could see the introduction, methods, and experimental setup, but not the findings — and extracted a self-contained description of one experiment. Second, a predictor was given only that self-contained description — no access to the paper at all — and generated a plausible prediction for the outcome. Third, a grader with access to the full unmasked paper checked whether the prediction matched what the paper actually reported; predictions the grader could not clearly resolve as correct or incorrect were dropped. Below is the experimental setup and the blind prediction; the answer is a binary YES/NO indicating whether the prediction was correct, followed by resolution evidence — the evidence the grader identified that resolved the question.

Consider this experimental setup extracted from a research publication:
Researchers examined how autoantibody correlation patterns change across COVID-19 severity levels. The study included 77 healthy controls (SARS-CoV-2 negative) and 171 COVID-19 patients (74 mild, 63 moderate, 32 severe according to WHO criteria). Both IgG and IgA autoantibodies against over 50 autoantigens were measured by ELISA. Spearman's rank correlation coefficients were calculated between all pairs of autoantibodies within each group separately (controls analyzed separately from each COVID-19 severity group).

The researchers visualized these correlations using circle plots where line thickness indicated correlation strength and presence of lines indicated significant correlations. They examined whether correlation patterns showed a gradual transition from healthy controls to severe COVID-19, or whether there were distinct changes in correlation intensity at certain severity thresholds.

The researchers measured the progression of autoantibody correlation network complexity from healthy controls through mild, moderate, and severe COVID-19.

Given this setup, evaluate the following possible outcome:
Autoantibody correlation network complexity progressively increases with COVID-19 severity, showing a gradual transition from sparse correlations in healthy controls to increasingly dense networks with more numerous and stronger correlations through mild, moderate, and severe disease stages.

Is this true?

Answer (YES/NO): NO